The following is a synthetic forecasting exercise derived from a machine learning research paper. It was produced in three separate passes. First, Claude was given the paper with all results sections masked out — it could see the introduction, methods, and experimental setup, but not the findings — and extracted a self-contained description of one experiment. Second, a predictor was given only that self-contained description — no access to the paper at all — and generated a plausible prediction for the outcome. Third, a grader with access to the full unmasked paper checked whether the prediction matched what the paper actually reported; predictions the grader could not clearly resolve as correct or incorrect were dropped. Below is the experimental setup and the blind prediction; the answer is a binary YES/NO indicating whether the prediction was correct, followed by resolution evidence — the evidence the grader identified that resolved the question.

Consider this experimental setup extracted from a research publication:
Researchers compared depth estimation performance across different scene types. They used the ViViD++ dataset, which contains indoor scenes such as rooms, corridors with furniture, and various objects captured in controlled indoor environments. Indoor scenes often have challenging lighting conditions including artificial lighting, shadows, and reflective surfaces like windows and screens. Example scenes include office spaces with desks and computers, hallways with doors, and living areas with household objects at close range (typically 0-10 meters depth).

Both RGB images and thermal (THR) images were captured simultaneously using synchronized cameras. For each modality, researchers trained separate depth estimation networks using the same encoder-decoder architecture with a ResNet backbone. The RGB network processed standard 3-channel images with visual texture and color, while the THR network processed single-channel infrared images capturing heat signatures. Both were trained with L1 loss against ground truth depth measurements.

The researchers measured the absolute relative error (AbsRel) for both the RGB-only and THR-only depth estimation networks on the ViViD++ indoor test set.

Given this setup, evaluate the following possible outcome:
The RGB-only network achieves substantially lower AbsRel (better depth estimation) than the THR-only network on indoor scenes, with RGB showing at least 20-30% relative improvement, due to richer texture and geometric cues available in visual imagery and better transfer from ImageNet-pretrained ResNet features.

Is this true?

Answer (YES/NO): NO